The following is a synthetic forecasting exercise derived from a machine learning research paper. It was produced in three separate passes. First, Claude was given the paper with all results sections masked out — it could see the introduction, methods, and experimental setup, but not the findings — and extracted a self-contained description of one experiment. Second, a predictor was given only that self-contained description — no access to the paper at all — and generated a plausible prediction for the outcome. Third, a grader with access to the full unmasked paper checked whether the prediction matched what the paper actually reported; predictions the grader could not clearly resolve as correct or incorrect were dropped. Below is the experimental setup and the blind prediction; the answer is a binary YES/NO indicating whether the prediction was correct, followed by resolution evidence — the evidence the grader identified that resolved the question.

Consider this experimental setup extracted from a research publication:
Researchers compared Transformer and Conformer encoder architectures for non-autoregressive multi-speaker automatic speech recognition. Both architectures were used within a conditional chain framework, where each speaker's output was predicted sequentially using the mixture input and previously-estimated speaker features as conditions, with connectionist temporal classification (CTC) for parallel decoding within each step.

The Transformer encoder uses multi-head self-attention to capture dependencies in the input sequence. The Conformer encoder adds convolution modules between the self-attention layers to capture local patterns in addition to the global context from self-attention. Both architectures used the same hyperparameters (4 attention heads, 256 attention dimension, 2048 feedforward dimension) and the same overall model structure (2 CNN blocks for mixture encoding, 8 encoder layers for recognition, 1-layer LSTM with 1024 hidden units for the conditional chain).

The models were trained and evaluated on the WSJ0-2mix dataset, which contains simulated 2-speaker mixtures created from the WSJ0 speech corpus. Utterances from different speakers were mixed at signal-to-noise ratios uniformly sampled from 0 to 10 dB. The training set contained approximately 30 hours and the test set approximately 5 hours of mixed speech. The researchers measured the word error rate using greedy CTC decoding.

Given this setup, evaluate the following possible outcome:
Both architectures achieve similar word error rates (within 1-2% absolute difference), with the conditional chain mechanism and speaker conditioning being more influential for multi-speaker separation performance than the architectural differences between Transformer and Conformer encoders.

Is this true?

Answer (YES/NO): NO